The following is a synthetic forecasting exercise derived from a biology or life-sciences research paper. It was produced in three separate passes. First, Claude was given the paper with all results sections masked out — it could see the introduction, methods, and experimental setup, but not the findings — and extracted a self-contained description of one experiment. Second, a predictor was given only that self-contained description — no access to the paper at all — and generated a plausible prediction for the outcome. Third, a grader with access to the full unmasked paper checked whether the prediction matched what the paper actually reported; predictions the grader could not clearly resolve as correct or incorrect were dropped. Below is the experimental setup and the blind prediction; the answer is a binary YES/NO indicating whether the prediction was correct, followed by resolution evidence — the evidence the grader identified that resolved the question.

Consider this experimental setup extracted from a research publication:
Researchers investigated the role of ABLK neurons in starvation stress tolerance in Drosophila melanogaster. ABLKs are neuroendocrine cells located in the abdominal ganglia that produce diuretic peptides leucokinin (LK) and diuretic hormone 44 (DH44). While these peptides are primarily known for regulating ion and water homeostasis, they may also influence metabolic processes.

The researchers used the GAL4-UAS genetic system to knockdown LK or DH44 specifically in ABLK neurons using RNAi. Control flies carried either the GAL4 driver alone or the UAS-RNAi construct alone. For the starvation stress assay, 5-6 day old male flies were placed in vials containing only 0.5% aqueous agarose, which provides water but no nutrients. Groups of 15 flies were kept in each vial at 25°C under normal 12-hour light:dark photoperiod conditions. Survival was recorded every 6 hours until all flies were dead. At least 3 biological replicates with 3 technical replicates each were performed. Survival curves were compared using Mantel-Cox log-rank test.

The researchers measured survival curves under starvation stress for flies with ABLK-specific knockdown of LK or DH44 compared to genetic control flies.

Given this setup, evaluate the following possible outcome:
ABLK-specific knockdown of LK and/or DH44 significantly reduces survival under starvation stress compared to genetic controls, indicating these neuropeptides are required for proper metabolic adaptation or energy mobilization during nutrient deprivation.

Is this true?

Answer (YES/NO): NO